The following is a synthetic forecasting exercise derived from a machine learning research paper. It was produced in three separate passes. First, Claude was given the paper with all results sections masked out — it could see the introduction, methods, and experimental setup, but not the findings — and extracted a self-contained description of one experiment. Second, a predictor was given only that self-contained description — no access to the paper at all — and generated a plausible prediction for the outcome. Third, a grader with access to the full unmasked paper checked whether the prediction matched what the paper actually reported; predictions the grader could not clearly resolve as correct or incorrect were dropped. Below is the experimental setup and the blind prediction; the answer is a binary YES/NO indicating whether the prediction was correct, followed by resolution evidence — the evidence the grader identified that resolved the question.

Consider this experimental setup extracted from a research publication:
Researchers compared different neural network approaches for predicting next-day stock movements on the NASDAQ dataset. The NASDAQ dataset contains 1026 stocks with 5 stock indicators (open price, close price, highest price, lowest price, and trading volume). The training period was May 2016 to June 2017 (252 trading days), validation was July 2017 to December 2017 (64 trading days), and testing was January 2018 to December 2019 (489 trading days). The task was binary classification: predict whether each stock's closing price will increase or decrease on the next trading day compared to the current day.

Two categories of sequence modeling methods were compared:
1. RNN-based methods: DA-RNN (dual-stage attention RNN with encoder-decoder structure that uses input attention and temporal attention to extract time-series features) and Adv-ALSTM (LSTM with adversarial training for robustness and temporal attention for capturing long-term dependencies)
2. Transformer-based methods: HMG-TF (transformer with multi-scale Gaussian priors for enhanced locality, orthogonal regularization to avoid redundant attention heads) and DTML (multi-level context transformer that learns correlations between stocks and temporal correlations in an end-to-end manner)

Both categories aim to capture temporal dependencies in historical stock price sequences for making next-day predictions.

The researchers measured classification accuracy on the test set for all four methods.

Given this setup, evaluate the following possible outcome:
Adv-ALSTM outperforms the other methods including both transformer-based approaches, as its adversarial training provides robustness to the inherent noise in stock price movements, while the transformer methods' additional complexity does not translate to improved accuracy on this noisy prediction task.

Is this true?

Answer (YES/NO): NO